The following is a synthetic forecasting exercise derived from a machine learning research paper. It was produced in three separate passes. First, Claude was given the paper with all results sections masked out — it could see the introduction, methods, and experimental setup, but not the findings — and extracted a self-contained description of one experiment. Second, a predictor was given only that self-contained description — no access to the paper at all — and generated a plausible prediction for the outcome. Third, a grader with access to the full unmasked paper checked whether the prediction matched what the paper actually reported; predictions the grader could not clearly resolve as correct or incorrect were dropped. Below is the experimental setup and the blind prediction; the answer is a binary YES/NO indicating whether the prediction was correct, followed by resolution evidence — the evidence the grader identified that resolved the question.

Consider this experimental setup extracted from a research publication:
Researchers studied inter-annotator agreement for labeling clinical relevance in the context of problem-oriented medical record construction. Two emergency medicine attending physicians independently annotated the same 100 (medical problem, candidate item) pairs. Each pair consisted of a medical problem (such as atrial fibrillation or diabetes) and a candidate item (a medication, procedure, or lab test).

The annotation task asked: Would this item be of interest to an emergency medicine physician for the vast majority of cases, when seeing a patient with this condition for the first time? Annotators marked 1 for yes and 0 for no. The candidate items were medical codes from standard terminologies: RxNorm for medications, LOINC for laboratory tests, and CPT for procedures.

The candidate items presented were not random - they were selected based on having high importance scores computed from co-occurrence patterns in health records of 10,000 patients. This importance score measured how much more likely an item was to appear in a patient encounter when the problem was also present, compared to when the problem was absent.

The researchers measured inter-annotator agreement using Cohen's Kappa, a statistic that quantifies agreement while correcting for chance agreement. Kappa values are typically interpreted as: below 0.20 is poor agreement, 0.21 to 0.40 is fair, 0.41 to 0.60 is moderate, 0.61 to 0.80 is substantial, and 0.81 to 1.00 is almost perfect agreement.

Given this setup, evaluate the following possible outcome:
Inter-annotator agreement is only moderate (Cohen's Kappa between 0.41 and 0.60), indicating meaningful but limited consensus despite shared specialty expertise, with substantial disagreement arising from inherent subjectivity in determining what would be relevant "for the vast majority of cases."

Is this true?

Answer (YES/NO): NO